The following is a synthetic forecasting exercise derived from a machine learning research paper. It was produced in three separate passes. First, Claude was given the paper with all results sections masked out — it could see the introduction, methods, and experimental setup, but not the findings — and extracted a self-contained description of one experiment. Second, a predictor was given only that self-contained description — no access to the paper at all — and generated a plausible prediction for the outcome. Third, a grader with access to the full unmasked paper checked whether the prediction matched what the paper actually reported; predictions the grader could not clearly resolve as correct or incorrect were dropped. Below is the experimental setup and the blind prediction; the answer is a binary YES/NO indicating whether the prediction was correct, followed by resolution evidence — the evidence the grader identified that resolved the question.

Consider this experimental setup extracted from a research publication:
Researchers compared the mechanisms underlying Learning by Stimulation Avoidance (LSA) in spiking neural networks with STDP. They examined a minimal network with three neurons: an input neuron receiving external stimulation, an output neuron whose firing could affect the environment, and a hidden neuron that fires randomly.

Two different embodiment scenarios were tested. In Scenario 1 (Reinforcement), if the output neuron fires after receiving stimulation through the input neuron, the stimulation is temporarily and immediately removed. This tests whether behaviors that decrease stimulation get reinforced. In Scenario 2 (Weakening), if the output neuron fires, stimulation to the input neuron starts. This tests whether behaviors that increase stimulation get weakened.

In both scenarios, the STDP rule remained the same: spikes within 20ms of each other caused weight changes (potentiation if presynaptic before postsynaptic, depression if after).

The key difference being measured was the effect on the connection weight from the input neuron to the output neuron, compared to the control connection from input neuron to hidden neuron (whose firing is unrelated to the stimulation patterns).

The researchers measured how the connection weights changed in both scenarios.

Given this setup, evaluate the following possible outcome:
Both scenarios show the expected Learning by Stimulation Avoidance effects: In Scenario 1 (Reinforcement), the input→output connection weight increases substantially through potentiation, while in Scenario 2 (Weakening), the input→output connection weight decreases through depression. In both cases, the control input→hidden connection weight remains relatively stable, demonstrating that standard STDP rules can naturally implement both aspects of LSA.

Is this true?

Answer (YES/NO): YES